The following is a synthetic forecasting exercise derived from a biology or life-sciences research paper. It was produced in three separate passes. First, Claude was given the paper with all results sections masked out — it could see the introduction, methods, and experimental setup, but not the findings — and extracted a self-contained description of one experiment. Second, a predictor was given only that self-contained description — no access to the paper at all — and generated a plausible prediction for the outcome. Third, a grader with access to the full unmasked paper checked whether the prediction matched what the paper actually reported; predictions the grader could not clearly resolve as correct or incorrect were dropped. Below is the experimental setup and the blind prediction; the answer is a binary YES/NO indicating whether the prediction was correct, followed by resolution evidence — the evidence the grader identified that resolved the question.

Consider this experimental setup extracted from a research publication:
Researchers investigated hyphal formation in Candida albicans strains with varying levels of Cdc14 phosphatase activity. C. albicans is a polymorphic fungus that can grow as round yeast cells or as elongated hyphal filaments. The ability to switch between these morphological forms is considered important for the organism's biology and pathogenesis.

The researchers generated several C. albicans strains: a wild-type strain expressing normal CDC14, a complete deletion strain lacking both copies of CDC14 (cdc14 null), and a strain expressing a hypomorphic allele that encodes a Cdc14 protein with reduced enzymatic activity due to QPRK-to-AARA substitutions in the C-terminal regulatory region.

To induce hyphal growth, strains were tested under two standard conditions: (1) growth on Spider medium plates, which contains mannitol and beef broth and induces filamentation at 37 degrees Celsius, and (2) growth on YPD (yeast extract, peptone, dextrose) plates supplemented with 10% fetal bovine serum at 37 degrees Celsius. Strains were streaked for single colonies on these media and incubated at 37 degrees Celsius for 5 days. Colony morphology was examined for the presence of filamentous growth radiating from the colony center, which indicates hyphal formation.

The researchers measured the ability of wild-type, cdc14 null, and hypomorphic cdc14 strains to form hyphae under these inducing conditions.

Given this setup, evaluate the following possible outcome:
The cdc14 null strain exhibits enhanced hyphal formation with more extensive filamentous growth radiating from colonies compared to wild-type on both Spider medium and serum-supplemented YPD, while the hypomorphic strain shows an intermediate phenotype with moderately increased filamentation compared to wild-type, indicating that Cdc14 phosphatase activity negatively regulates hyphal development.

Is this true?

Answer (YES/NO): NO